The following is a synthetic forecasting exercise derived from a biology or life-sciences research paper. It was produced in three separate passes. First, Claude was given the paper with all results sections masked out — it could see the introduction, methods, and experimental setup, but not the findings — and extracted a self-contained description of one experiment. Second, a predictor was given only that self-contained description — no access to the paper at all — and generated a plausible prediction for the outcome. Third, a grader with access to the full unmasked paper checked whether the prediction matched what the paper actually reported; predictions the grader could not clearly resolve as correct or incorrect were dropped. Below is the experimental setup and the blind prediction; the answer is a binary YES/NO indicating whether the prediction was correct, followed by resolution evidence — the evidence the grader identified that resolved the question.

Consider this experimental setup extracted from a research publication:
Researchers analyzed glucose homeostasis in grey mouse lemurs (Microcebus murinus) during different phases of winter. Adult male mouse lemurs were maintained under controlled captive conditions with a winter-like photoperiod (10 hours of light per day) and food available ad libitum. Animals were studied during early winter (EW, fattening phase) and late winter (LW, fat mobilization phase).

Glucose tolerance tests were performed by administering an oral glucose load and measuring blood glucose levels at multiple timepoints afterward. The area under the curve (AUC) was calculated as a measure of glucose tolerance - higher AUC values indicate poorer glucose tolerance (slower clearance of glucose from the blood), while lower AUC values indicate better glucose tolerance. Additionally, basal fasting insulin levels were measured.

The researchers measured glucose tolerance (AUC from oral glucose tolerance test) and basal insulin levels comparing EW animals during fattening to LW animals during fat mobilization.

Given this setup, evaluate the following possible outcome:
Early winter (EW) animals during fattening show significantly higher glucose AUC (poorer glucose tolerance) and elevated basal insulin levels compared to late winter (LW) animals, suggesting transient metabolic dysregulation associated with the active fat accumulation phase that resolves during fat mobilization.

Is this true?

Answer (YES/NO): NO